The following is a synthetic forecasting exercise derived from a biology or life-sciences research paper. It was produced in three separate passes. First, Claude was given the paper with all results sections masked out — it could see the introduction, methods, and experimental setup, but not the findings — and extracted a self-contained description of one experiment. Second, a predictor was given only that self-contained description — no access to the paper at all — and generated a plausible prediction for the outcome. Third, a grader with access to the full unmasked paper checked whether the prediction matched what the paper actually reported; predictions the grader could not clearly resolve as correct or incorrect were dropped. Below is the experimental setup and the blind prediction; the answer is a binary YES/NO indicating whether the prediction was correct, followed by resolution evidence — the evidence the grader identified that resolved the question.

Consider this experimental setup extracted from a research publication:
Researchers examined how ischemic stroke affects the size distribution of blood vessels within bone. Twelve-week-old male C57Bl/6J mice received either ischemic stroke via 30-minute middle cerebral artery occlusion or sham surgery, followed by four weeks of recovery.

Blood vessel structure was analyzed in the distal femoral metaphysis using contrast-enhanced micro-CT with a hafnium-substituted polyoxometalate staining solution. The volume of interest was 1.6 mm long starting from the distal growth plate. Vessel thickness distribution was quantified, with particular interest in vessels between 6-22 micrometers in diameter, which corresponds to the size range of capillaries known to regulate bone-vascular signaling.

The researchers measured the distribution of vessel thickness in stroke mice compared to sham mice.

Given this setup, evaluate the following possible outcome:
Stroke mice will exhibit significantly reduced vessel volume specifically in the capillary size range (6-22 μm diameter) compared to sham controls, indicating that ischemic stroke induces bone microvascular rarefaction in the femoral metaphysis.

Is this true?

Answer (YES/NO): NO